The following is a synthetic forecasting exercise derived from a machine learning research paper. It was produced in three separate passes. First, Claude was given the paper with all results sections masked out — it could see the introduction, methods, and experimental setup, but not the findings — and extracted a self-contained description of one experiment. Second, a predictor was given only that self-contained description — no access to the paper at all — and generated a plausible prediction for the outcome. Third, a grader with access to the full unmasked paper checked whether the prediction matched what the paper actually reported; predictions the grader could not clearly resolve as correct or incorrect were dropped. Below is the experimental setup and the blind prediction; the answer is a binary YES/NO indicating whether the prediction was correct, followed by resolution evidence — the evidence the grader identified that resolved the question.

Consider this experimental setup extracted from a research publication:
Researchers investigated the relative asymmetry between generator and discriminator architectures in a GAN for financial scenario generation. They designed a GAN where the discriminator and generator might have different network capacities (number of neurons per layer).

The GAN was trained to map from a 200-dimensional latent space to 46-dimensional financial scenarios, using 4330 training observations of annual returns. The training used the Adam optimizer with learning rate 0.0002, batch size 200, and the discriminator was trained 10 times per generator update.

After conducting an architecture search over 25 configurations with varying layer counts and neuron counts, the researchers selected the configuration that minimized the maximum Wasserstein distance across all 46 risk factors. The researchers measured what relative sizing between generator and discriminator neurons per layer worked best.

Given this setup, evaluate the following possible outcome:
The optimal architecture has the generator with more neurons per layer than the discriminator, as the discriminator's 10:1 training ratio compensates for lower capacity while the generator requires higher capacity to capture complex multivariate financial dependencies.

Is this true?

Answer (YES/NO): NO